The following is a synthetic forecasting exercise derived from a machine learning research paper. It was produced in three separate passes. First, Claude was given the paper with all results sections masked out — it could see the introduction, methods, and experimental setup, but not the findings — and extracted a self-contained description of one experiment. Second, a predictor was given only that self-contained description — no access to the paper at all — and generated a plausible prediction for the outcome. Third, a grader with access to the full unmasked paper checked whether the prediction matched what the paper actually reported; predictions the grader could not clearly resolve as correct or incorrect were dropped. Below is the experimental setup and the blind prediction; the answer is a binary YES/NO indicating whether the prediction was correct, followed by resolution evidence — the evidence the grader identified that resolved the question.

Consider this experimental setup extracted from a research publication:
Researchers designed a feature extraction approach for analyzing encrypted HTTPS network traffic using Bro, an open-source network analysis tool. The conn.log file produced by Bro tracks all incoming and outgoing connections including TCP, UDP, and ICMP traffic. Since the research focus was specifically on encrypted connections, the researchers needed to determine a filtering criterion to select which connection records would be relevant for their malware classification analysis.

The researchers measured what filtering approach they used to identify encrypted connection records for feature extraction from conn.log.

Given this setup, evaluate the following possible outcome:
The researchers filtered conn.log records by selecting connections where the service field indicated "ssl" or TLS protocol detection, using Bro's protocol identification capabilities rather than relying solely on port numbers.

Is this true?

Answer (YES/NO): NO